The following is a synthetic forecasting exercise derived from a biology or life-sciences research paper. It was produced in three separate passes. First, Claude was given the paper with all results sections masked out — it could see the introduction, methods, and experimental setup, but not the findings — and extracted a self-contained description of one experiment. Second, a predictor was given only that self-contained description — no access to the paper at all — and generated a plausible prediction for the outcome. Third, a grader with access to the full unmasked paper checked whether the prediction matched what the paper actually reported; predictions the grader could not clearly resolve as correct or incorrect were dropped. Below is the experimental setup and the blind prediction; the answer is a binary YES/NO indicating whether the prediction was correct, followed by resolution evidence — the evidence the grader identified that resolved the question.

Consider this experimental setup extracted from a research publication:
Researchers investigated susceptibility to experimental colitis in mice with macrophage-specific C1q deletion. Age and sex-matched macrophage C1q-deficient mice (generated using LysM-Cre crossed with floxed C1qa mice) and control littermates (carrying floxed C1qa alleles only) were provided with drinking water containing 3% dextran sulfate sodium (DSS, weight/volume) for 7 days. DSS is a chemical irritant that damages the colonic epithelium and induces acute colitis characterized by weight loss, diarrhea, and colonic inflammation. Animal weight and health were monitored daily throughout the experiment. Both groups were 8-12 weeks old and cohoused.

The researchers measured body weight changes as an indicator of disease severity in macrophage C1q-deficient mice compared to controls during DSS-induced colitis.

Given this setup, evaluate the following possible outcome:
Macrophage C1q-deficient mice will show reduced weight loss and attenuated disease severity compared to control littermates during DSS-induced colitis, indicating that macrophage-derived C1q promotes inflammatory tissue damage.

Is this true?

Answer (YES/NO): NO